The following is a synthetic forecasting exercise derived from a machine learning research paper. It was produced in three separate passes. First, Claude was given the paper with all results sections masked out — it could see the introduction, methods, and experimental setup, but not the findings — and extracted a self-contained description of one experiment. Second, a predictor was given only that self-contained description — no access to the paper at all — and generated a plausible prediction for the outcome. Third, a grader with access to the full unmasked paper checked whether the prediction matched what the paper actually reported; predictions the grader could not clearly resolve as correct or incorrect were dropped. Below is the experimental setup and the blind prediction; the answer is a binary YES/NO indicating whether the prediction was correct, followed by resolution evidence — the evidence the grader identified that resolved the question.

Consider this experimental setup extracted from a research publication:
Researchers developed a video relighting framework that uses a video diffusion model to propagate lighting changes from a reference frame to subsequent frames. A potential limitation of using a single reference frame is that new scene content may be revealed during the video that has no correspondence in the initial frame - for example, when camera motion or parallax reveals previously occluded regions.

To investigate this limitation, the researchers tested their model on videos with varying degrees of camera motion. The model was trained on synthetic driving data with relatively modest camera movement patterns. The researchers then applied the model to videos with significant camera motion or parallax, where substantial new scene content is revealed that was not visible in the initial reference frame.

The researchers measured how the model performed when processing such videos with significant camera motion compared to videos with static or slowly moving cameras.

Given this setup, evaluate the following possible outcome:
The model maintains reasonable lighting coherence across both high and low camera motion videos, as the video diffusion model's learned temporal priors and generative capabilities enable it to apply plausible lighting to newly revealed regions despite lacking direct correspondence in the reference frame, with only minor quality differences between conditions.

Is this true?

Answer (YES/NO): NO